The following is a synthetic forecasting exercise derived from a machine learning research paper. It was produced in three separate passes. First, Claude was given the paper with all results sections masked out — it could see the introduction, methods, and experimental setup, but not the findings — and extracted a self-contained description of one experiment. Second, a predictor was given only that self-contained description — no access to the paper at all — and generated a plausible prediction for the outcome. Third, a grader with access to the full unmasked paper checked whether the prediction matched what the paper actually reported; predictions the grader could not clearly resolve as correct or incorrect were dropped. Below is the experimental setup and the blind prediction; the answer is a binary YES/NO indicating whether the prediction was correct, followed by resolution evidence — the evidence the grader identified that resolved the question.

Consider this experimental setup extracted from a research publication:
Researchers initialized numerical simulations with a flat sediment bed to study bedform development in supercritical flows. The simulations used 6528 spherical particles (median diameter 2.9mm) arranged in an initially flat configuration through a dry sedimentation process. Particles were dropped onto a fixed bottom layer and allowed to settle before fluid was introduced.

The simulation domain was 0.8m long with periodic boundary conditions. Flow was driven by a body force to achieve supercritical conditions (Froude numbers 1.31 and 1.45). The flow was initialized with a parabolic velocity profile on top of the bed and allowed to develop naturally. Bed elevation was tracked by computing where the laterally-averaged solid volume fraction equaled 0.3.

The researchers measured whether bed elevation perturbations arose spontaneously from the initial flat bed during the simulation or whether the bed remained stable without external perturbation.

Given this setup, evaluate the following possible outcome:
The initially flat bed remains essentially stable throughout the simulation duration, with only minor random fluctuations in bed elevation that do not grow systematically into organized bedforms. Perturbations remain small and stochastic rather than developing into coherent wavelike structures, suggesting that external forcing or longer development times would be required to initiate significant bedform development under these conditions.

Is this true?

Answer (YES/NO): NO